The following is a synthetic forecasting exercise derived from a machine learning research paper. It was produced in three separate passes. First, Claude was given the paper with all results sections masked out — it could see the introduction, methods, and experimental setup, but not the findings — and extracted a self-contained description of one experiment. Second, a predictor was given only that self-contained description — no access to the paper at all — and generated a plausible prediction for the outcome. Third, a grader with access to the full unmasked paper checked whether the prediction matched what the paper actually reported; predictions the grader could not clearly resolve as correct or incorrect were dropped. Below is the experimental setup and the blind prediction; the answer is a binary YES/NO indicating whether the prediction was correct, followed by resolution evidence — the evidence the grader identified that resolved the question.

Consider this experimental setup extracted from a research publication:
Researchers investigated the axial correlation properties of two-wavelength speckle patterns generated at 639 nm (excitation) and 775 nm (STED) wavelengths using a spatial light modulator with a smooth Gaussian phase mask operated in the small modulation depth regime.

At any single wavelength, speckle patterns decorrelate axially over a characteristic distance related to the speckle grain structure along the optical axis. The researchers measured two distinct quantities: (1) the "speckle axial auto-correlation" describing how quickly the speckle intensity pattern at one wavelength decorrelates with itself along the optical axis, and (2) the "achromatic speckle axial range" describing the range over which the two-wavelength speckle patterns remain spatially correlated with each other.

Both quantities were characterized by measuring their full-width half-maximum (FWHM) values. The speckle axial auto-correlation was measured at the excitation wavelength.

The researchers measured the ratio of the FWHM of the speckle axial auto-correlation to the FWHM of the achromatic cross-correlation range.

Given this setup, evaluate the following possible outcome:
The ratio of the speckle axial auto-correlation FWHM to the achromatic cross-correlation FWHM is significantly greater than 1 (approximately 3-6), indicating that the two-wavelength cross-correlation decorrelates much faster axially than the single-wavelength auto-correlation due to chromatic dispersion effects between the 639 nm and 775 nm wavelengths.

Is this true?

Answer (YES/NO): NO